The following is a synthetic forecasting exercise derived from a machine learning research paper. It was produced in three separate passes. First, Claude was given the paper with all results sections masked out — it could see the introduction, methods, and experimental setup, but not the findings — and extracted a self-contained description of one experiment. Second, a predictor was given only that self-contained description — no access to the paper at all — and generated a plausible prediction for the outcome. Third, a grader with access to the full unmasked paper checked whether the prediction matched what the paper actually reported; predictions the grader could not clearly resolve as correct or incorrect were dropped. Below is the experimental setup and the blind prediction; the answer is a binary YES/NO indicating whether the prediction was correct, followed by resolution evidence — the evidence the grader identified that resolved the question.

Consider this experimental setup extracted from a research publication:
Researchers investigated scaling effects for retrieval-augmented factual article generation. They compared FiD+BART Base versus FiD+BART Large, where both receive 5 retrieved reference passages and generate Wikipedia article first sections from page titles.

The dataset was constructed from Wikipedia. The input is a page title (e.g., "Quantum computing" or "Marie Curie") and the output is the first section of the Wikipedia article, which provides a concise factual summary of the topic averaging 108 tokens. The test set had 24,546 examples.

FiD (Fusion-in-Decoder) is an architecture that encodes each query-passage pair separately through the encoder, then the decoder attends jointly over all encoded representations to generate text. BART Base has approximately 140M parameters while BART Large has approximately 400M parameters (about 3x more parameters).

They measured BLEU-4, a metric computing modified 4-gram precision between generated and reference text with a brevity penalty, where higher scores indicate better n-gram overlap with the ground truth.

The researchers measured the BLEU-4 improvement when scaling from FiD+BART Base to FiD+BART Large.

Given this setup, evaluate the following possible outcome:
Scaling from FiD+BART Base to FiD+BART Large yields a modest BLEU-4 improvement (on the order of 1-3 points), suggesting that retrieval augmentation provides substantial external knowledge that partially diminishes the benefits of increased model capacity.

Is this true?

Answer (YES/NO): YES